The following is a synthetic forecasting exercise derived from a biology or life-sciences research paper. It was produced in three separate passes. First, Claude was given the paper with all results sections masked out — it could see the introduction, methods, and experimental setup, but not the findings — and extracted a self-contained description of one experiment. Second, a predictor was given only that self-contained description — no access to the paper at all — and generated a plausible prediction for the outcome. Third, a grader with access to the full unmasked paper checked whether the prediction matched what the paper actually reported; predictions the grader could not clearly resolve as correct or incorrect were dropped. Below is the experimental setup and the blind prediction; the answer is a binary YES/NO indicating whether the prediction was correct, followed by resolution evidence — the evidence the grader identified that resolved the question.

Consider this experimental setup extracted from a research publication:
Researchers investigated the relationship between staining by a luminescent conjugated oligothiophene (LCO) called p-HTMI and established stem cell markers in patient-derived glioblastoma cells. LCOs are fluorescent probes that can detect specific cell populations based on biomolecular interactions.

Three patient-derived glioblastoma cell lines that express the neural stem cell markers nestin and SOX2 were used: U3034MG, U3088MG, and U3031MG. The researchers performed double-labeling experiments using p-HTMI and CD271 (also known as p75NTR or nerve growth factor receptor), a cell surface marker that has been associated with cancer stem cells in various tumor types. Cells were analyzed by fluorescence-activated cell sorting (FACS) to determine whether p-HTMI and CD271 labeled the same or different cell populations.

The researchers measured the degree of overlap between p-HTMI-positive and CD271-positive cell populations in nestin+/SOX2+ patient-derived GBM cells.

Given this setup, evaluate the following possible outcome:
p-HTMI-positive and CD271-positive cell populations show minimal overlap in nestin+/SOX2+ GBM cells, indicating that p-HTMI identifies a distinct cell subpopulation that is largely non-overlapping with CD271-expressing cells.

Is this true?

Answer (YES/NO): NO